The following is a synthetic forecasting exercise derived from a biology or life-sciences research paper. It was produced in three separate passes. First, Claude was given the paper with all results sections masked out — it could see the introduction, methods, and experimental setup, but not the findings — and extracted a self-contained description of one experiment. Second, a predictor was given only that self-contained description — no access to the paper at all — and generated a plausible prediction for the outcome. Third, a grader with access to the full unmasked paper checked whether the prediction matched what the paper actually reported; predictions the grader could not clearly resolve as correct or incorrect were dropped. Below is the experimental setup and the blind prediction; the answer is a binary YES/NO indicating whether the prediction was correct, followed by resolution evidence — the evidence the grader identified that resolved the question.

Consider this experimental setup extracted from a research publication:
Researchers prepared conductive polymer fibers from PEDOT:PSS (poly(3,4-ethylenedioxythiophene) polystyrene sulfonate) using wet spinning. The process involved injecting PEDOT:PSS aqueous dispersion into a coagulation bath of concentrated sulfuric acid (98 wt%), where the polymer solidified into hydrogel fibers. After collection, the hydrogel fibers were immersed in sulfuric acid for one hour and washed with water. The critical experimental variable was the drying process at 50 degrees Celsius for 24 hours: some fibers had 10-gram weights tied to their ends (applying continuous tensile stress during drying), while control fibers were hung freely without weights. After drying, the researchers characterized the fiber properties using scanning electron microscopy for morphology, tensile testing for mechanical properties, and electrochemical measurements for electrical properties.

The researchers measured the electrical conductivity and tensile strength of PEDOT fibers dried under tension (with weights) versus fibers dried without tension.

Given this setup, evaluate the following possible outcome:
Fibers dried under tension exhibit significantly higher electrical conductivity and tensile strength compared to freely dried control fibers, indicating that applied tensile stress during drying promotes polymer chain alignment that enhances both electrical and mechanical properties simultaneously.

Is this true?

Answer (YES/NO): YES